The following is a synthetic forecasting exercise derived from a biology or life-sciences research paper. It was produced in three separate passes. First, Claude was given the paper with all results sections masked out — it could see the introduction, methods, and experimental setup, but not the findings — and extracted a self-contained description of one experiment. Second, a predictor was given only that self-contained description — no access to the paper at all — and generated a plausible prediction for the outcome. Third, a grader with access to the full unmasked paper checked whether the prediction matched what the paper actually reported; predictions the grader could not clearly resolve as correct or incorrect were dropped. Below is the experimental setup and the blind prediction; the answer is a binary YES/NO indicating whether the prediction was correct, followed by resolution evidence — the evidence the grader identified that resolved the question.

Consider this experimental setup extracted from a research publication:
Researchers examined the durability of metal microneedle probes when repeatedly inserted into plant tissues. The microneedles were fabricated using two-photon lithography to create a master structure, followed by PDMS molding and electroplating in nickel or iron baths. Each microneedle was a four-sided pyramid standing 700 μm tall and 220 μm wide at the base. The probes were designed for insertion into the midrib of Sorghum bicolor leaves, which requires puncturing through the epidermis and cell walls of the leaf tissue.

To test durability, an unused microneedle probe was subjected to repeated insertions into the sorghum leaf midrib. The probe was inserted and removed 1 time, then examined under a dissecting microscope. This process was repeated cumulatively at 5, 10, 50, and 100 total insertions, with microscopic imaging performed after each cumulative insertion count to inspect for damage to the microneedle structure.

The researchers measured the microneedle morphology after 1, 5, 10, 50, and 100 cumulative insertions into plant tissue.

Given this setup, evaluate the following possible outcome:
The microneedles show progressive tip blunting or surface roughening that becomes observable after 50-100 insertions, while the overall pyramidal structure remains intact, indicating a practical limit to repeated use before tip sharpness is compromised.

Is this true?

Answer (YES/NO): NO